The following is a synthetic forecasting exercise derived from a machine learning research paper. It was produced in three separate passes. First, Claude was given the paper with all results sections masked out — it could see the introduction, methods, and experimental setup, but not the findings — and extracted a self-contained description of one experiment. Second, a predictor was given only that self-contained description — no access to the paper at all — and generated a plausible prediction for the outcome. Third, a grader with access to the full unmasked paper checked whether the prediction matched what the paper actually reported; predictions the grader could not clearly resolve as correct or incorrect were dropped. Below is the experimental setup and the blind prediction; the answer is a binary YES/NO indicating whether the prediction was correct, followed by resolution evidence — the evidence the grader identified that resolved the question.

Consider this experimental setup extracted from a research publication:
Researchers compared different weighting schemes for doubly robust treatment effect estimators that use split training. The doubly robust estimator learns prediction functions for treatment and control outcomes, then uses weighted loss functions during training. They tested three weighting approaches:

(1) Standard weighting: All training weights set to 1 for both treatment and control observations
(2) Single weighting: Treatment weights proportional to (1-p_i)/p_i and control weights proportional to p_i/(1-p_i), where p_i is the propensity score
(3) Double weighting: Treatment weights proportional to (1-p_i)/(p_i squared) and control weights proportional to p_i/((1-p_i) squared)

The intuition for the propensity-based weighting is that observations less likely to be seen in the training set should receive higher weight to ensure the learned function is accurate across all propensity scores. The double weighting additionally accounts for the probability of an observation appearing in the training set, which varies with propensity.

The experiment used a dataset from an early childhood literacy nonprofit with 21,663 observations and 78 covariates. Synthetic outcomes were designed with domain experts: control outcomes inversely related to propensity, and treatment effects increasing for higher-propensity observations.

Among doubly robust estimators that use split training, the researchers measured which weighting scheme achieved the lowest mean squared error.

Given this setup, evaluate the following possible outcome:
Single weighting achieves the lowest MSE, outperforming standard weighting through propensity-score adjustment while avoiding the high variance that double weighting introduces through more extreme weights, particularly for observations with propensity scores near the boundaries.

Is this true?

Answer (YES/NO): NO